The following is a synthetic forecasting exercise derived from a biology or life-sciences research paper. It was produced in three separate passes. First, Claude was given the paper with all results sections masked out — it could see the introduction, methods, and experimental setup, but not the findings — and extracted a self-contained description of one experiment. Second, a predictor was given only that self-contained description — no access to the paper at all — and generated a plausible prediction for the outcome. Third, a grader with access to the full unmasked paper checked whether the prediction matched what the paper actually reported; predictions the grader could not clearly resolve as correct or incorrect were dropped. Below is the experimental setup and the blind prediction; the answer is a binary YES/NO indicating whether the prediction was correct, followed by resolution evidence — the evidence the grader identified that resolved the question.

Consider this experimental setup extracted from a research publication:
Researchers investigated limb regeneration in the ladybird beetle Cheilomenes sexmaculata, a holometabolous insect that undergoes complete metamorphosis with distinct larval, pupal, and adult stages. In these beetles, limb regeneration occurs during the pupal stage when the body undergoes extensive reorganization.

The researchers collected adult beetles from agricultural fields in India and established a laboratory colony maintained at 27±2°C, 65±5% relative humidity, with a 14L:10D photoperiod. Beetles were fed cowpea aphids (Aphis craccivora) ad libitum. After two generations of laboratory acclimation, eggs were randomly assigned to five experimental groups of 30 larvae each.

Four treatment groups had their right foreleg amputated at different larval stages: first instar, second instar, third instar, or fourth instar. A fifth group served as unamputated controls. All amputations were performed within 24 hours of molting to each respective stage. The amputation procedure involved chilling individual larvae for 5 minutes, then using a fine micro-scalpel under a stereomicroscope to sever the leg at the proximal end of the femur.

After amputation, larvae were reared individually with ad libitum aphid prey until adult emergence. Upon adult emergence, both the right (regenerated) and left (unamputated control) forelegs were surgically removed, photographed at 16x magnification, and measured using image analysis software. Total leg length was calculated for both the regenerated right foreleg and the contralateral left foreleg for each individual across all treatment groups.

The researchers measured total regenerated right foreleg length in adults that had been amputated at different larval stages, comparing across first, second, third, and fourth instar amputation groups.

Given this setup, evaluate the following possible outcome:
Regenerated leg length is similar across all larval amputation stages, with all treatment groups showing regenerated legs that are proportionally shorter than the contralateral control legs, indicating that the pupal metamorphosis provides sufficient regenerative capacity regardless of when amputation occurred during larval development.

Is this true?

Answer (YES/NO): NO